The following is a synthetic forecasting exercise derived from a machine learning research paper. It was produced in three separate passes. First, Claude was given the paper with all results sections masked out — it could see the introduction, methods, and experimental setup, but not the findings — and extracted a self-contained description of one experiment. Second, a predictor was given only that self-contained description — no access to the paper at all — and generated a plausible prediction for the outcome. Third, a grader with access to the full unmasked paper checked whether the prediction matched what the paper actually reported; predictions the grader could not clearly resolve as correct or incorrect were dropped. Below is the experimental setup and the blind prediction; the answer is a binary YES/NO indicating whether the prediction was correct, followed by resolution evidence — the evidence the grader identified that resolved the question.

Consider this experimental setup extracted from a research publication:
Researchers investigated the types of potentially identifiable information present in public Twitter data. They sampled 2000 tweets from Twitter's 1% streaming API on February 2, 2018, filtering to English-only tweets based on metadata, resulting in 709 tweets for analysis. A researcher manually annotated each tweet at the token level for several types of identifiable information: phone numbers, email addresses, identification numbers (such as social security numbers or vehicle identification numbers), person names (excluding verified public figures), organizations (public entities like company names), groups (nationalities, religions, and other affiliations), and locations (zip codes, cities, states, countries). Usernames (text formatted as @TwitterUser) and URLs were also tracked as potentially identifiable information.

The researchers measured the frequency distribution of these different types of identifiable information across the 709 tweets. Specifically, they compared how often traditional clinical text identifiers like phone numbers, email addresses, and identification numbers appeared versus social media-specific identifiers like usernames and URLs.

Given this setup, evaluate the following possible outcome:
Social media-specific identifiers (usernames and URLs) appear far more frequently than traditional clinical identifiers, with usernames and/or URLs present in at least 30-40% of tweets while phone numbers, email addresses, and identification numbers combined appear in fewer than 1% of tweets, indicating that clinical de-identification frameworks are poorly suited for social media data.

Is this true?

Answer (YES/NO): YES